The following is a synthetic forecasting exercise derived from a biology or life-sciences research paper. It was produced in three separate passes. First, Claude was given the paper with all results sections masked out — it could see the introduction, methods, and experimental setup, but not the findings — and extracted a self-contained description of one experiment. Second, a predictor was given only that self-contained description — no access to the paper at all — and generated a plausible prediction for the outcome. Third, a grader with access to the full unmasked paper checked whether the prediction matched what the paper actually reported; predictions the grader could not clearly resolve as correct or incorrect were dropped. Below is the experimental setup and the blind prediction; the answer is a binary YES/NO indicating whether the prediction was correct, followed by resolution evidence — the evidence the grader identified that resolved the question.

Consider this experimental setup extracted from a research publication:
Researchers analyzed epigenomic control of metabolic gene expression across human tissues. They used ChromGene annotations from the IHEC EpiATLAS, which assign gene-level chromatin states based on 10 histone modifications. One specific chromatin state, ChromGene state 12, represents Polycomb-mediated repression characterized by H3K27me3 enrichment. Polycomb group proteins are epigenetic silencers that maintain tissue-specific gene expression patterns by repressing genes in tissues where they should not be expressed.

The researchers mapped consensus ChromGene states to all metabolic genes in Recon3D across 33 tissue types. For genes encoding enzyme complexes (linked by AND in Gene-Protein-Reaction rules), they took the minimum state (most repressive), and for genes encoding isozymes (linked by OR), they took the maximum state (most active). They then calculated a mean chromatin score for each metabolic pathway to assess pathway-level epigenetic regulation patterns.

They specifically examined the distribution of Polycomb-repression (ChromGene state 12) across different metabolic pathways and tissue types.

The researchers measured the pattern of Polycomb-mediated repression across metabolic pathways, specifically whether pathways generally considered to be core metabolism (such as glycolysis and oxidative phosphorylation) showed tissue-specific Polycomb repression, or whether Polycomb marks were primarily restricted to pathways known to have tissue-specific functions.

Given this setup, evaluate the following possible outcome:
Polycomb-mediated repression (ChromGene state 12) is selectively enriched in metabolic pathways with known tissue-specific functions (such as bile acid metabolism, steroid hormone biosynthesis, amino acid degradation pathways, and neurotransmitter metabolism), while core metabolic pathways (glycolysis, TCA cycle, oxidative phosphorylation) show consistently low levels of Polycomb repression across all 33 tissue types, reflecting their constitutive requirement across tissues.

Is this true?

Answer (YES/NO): YES